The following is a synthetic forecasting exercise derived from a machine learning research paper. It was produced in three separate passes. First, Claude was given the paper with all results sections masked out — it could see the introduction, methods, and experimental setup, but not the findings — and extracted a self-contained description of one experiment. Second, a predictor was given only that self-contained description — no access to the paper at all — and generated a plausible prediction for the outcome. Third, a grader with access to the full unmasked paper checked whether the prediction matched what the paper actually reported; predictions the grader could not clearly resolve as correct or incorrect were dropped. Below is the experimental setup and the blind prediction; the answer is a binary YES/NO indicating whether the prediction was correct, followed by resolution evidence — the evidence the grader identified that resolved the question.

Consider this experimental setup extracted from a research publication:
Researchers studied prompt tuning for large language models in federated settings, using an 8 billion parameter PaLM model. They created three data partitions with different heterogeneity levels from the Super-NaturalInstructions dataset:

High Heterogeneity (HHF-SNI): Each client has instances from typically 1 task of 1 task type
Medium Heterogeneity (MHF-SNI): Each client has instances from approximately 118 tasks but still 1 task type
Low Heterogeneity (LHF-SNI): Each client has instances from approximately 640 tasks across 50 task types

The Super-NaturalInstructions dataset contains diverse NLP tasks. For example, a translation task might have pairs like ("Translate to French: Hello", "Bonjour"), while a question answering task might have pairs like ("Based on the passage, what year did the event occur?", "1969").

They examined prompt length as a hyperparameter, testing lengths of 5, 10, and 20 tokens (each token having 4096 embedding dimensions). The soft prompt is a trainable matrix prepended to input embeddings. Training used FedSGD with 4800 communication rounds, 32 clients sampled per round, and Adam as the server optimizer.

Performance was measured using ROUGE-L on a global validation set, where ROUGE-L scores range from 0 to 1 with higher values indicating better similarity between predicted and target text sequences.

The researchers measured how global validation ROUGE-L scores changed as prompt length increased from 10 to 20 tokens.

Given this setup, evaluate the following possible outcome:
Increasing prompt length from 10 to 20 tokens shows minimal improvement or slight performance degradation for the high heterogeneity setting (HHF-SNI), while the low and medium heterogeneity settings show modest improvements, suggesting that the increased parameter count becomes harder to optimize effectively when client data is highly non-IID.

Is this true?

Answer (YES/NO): NO